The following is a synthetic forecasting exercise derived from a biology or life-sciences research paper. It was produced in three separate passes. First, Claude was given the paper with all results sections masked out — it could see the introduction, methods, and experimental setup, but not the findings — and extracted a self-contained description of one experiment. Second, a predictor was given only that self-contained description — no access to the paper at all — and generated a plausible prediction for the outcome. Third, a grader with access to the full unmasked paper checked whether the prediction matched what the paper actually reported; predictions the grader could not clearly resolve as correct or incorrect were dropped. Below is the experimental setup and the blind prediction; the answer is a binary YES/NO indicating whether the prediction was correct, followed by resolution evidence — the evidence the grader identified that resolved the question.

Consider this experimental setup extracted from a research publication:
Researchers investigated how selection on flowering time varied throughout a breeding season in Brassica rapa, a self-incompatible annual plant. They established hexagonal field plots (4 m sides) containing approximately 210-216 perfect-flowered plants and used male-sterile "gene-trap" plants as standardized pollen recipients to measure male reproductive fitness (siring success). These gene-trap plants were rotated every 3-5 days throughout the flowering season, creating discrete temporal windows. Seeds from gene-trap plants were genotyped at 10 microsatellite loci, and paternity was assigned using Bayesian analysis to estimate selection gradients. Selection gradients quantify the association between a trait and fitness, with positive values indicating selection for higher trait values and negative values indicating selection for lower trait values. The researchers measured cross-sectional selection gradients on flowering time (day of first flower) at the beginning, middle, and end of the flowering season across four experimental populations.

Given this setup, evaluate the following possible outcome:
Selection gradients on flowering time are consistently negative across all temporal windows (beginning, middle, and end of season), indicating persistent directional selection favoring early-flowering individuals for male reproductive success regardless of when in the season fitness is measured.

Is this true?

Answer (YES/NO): NO